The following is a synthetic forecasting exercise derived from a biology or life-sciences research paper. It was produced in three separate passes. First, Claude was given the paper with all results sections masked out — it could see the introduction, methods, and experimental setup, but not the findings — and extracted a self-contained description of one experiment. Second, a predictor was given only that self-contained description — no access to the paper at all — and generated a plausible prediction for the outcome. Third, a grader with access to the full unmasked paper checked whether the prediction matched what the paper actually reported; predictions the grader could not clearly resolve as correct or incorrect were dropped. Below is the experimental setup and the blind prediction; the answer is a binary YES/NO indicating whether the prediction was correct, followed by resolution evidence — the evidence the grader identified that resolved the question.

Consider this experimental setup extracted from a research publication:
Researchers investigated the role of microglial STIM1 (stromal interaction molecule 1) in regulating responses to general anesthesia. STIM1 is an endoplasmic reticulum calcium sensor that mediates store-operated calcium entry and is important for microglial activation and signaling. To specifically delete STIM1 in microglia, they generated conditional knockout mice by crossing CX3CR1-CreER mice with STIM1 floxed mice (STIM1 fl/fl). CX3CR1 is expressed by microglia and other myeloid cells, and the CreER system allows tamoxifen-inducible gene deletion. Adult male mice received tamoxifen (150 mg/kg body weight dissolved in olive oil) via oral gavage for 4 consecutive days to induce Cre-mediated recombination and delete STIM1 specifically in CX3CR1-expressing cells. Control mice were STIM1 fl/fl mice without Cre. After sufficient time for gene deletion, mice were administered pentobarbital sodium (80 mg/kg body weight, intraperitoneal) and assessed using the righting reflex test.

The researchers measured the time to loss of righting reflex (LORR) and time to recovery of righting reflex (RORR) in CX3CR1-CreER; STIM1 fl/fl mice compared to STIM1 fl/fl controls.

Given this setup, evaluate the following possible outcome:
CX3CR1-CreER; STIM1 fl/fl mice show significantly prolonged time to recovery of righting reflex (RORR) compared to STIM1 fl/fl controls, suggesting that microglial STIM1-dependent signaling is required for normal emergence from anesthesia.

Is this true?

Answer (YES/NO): NO